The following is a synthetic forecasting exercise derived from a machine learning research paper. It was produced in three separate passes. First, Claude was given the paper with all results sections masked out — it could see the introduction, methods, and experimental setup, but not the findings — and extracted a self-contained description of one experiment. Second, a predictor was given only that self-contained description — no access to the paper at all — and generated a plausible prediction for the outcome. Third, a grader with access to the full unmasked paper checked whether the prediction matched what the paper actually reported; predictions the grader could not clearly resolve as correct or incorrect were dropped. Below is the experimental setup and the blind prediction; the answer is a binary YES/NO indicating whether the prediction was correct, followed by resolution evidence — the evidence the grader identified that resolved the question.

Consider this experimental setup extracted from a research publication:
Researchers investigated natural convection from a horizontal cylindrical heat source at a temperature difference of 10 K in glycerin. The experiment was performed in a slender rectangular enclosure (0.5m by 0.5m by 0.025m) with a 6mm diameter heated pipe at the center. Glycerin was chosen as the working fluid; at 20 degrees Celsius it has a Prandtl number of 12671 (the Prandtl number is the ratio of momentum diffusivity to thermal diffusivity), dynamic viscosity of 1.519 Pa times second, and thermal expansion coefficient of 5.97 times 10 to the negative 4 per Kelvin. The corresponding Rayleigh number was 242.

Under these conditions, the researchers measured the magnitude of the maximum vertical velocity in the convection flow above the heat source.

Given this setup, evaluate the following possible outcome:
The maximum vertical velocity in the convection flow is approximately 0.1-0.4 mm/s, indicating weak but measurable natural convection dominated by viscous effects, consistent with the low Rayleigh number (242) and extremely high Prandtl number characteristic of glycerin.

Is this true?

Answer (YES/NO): NO